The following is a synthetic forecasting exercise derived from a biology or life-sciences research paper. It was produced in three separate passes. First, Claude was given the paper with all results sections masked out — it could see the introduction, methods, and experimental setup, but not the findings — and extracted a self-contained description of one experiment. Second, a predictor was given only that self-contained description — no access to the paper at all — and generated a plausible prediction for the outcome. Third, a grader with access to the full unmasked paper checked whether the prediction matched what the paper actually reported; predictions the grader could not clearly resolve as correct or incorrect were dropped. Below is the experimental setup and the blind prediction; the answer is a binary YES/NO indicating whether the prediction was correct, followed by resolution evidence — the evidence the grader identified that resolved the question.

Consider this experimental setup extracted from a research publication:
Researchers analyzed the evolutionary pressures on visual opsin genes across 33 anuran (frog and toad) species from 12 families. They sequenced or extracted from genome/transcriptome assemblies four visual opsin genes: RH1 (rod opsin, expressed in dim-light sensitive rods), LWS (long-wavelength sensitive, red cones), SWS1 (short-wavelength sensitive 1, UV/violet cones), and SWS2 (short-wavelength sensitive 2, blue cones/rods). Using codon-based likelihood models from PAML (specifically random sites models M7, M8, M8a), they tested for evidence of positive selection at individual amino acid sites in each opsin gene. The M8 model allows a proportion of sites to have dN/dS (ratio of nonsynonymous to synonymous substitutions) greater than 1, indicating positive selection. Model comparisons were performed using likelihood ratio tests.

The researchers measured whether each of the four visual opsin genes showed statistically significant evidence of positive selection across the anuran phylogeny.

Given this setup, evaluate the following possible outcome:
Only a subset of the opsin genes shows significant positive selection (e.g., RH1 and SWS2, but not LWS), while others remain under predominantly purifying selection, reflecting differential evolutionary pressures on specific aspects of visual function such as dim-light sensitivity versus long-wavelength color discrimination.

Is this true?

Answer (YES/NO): NO